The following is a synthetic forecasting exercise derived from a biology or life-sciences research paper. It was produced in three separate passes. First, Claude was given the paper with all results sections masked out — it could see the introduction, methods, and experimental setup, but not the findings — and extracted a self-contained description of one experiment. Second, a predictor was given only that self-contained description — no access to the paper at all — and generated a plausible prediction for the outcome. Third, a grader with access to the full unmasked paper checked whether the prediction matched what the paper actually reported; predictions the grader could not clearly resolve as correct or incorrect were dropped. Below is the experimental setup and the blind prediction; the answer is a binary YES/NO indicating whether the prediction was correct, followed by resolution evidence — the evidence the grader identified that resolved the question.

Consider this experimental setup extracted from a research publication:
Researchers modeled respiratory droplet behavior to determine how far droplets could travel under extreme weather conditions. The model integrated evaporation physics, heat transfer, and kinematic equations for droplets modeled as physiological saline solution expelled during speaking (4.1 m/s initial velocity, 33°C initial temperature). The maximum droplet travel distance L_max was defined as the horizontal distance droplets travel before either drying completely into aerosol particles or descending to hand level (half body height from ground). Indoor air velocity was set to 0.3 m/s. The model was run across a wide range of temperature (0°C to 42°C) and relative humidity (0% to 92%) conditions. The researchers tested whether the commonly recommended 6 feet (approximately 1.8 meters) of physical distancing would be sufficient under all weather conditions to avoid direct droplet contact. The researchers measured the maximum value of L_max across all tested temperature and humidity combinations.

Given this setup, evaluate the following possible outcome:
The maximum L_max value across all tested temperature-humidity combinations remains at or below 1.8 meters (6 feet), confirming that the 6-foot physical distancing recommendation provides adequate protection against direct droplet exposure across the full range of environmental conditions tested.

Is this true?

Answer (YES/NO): NO